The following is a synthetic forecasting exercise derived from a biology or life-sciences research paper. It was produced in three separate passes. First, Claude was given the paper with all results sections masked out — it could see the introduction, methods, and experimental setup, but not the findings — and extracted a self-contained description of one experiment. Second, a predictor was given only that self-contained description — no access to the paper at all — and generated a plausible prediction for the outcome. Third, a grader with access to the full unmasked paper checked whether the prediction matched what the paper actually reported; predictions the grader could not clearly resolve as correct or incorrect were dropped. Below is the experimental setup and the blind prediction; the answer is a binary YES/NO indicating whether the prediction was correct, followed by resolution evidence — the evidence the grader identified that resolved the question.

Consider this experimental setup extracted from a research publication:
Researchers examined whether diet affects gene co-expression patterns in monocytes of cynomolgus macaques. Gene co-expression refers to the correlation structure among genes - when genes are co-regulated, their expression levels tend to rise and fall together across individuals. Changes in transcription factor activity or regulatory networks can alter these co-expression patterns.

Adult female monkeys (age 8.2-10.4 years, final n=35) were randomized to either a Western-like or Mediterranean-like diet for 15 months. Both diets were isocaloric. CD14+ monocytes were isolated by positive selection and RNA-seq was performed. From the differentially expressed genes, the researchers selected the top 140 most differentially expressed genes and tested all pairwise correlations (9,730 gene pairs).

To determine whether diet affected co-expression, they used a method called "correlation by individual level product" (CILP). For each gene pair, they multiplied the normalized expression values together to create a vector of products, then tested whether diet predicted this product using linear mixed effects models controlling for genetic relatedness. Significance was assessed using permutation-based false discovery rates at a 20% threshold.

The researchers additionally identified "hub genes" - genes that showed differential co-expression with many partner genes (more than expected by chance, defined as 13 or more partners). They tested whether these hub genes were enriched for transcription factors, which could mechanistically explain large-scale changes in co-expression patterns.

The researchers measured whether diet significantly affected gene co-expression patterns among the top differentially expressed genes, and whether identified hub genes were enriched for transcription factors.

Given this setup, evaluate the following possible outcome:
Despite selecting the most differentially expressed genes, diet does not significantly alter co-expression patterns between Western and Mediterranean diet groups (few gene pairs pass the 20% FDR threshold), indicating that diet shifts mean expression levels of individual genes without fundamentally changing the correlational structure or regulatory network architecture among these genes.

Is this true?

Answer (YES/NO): NO